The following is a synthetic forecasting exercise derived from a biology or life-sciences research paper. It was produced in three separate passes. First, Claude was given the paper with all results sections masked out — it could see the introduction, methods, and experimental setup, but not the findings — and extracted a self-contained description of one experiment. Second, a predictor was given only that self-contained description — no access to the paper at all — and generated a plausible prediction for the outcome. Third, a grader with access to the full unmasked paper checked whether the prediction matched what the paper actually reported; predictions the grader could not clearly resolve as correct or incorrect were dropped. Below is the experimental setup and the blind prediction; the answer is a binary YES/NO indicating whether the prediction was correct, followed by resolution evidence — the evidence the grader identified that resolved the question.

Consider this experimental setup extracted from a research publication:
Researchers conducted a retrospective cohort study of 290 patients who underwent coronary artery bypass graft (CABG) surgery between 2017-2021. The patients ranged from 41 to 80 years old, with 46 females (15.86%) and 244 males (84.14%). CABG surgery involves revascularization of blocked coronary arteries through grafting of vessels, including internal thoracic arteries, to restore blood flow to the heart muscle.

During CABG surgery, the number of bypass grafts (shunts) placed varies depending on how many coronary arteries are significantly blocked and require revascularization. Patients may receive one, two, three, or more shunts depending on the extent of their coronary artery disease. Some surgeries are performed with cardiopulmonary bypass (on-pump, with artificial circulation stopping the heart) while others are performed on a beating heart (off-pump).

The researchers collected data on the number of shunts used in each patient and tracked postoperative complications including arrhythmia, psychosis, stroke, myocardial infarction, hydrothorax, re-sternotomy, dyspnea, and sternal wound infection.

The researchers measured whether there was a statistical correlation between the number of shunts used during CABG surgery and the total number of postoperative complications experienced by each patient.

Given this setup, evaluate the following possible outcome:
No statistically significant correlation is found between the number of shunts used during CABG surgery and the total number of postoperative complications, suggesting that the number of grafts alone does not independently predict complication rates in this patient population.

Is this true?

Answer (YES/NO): YES